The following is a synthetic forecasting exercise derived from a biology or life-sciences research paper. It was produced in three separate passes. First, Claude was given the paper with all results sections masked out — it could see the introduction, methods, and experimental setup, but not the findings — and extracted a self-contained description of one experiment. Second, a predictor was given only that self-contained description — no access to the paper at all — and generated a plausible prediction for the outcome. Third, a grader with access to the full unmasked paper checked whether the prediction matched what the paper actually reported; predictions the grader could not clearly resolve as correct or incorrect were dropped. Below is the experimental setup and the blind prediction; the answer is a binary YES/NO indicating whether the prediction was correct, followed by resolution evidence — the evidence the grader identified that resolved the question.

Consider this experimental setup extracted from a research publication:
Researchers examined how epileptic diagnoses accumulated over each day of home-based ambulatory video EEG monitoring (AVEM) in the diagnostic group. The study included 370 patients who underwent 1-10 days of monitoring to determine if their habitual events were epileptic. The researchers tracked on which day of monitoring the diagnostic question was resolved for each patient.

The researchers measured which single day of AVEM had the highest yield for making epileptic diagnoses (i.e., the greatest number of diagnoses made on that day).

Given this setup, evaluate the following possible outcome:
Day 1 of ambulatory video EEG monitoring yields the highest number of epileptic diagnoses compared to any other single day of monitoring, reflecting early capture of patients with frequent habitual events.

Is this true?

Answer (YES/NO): YES